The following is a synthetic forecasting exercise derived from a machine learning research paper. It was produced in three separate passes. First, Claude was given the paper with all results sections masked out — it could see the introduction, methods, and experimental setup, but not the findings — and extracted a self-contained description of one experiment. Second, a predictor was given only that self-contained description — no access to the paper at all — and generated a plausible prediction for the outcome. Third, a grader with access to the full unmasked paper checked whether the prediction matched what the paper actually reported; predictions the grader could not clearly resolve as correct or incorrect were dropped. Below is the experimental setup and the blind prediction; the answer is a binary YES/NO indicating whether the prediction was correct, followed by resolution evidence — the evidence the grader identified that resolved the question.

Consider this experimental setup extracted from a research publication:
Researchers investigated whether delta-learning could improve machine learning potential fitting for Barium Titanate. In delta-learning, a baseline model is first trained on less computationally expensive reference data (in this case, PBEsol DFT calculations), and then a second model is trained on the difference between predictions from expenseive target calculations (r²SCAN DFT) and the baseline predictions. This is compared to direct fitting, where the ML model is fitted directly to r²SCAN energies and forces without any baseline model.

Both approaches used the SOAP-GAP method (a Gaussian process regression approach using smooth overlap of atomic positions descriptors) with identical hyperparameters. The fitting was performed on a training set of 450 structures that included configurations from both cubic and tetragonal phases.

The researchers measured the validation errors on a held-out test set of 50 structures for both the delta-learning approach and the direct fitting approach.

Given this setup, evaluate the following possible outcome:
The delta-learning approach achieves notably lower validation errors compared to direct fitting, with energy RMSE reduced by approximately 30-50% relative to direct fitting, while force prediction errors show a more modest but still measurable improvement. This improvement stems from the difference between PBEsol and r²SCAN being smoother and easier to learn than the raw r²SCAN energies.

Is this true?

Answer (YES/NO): NO